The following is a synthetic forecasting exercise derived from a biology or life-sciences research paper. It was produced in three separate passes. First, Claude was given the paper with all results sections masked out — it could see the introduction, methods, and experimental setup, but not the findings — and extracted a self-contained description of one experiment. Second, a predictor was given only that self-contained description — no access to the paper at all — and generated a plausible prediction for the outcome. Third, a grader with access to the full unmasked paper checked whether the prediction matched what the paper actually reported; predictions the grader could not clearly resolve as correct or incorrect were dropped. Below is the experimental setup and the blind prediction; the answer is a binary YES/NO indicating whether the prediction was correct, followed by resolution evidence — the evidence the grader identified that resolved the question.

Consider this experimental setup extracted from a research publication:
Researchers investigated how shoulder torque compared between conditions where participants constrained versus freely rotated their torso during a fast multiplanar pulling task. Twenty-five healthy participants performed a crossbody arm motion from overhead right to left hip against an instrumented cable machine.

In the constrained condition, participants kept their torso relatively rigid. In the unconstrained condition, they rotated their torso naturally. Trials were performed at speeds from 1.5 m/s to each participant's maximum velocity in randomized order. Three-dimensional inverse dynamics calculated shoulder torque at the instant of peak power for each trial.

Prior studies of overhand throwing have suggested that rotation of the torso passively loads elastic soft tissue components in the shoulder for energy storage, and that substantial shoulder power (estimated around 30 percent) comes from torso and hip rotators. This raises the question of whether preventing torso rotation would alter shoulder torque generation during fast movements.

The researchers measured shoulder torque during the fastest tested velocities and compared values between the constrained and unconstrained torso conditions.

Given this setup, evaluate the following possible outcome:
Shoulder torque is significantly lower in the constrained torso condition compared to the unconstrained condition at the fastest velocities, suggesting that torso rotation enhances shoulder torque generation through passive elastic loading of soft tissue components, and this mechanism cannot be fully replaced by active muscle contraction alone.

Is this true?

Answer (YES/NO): NO